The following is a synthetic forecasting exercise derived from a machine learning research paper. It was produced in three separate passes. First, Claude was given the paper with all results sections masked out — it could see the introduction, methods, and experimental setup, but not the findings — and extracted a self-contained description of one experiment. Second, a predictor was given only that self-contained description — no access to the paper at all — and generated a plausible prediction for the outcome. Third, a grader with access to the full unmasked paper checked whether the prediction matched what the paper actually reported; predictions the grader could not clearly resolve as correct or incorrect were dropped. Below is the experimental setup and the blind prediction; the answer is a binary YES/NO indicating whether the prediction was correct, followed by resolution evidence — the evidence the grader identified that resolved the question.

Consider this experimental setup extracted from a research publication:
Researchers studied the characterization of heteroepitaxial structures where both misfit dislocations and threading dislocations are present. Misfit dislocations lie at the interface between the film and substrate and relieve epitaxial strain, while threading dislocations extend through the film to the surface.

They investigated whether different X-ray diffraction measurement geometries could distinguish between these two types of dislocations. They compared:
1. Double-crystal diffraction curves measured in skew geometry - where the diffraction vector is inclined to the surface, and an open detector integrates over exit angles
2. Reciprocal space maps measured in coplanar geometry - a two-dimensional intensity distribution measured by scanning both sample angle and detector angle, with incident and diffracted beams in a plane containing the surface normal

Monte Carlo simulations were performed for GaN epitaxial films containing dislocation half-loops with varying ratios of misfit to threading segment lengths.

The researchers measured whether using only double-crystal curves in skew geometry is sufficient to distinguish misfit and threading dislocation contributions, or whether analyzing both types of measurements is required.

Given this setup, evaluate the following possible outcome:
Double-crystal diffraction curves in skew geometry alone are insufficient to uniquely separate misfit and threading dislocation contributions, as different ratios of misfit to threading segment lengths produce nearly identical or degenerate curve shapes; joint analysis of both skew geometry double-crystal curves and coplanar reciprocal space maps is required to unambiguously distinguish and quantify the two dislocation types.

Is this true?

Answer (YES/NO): YES